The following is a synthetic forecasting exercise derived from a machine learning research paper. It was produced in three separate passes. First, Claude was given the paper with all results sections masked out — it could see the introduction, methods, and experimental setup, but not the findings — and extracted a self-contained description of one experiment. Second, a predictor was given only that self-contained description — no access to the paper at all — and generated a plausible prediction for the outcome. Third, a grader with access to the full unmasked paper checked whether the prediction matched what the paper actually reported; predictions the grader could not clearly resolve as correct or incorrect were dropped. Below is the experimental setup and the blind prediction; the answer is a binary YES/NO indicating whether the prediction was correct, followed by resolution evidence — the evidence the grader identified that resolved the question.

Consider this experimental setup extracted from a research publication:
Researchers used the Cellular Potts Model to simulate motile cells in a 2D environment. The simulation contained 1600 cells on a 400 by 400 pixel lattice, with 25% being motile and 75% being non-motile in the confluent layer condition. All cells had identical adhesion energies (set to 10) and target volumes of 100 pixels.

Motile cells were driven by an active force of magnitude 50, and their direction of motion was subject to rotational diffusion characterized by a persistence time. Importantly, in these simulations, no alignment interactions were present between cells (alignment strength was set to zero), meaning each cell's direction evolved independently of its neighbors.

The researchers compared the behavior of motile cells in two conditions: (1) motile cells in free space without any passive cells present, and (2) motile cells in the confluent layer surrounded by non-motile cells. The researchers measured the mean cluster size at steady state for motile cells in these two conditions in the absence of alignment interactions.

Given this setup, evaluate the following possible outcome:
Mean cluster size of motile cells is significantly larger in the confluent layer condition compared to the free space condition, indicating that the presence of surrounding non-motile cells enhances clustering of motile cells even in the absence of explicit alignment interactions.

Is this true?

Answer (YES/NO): NO